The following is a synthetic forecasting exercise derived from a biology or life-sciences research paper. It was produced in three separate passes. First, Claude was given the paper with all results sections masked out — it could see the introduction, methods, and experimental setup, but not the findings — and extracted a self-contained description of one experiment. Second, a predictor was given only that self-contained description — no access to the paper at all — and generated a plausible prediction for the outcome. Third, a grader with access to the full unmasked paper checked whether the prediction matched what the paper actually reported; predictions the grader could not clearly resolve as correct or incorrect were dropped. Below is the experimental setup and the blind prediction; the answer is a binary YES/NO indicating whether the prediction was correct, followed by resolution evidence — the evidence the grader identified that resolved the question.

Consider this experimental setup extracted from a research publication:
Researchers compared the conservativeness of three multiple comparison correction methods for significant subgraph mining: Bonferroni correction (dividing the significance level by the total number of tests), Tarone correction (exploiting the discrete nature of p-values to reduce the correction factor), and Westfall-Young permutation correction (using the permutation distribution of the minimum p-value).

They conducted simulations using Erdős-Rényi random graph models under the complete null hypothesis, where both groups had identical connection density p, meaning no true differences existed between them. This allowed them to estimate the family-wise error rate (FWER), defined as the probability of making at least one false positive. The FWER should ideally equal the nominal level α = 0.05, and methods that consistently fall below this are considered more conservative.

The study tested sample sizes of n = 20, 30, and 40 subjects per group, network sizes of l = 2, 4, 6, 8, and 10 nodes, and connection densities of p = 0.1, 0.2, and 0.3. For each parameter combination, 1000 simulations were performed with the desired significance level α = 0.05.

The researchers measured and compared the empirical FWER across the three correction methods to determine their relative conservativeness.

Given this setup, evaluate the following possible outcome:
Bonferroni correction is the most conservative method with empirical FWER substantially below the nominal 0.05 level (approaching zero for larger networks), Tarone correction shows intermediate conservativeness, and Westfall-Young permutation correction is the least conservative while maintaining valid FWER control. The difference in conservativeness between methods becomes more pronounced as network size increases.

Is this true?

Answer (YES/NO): YES